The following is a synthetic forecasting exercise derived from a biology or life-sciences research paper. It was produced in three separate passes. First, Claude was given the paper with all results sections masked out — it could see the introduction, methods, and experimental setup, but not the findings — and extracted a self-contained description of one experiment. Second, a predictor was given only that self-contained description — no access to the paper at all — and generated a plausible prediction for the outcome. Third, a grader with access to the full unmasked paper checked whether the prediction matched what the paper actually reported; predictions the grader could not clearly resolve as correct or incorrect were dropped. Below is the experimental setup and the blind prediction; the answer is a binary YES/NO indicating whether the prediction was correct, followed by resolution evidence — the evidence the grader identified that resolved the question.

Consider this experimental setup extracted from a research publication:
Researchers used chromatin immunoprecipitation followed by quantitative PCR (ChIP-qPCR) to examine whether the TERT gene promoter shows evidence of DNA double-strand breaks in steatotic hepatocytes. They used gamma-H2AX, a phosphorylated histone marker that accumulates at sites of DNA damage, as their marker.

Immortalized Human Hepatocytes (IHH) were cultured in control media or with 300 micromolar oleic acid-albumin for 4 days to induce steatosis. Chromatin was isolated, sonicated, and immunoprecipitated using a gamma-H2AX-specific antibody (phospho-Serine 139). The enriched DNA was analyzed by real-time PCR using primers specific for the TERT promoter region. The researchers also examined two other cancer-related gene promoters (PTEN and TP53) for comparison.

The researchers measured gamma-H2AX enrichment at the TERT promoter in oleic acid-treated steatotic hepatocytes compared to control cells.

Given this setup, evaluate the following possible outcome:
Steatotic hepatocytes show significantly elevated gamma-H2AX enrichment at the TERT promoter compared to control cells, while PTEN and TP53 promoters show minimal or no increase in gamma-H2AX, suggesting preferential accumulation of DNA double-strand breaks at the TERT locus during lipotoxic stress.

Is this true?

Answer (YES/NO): YES